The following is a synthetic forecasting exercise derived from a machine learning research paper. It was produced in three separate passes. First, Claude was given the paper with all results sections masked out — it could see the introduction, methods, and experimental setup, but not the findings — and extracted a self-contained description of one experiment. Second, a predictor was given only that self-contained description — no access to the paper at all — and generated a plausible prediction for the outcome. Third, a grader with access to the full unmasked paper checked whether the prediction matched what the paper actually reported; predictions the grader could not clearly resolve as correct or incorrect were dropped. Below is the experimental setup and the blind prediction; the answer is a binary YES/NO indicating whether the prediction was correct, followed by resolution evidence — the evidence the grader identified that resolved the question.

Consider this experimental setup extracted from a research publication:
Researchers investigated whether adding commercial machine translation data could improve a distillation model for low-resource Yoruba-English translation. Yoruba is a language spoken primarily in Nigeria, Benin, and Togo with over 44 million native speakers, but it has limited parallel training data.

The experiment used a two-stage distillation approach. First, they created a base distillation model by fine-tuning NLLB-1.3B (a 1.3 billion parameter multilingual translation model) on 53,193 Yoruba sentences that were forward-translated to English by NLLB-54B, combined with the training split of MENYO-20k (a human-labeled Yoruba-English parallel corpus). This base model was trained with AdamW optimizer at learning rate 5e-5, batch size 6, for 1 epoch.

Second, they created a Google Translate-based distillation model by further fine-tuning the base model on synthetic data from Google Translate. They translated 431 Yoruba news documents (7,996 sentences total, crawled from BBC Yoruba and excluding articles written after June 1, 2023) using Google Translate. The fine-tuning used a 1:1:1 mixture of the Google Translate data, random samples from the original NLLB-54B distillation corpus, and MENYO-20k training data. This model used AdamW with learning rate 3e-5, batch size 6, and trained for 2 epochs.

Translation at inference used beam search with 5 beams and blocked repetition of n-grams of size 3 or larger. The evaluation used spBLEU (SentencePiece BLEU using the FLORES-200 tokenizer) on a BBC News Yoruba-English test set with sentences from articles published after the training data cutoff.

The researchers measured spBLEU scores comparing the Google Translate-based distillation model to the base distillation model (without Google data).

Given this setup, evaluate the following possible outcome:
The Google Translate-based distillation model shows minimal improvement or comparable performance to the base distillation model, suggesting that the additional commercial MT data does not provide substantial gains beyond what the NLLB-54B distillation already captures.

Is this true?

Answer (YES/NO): NO